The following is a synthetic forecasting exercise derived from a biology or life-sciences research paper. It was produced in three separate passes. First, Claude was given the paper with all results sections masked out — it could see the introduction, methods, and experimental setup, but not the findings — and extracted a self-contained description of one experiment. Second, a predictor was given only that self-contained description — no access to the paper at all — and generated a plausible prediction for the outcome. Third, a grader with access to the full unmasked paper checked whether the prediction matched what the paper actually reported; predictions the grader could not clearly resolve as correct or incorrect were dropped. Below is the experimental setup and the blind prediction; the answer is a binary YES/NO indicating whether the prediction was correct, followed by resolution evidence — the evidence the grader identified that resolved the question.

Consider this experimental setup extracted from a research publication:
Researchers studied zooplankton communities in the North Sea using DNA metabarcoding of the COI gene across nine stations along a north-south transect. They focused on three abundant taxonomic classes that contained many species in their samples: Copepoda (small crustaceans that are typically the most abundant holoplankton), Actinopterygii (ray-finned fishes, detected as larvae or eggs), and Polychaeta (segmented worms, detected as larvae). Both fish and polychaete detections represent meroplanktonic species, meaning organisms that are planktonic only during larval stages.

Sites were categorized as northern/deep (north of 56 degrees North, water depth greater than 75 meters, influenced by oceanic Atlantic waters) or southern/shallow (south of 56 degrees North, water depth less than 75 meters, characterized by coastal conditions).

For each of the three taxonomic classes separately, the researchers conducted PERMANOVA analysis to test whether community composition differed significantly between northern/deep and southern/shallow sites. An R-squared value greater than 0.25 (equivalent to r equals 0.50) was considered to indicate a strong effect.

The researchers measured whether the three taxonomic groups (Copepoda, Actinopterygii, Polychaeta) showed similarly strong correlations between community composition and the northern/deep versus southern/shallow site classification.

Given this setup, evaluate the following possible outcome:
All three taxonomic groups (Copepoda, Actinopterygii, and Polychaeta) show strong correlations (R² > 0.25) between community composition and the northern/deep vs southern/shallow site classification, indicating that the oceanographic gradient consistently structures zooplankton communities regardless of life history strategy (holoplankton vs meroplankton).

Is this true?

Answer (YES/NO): NO